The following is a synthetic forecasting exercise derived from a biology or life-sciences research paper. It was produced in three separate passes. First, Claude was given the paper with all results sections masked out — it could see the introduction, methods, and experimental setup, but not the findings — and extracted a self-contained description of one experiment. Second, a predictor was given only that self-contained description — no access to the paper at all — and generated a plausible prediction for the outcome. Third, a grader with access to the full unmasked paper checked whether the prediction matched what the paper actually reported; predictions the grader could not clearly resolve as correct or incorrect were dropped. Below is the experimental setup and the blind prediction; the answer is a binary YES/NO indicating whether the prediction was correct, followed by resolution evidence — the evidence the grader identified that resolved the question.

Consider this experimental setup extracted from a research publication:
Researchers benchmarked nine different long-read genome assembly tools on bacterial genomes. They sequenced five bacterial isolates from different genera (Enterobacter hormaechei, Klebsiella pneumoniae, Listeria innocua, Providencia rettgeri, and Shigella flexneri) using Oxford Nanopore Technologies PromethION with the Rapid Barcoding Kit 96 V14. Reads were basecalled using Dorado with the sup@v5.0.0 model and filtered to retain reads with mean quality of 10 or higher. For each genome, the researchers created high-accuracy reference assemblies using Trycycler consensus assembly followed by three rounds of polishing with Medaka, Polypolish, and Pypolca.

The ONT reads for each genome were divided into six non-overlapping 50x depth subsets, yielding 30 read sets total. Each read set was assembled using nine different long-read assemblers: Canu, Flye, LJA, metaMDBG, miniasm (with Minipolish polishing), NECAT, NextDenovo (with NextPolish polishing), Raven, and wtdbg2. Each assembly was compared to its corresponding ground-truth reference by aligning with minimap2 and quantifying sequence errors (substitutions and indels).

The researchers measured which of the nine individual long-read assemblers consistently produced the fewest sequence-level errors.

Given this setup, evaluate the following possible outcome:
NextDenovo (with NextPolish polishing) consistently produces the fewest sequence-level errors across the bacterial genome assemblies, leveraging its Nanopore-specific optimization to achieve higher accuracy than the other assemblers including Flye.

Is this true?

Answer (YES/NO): NO